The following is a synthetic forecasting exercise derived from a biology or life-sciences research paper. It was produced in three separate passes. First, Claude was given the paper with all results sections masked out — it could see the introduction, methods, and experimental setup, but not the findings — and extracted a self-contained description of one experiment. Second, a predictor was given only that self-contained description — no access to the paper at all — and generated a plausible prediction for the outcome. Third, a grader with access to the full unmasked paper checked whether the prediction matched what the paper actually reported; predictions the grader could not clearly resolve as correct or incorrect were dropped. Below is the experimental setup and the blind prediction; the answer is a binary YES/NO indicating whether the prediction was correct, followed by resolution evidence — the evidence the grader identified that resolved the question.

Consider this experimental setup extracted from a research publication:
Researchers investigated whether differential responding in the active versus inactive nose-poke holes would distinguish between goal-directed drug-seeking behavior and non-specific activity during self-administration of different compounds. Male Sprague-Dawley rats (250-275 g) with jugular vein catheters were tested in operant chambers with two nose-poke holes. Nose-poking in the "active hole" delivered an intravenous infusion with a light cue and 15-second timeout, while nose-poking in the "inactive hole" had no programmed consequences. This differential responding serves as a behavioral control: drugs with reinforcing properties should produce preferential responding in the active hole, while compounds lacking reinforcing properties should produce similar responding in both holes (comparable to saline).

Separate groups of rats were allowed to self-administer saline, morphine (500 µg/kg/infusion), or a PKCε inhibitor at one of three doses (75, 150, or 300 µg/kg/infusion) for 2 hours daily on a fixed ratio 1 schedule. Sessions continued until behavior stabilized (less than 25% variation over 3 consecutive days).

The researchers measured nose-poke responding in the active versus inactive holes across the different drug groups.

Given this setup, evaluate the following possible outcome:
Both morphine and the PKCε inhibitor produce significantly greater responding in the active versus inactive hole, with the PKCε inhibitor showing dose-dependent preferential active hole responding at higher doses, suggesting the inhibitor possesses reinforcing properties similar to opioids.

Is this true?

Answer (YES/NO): NO